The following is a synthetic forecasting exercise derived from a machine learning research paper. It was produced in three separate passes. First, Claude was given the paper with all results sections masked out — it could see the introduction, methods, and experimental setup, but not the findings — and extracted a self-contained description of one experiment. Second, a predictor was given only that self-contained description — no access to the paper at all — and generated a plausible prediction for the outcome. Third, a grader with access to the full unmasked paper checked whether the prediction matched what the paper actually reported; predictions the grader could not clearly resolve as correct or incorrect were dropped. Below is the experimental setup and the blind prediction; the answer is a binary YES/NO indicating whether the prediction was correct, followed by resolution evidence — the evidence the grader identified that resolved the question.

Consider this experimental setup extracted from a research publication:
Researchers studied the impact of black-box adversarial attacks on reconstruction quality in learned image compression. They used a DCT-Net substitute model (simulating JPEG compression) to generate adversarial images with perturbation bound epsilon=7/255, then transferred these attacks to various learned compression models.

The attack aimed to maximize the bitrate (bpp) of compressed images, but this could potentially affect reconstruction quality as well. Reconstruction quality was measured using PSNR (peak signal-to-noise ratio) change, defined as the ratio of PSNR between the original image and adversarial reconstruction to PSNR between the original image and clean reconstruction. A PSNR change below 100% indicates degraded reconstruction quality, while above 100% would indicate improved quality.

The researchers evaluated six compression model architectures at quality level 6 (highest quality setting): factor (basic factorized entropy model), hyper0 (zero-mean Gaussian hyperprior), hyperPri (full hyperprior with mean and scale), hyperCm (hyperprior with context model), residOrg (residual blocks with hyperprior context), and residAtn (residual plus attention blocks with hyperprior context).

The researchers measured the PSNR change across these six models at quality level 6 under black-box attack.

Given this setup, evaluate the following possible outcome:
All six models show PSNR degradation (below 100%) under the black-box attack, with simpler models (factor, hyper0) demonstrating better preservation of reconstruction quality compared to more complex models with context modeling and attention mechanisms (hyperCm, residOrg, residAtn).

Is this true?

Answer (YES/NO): NO